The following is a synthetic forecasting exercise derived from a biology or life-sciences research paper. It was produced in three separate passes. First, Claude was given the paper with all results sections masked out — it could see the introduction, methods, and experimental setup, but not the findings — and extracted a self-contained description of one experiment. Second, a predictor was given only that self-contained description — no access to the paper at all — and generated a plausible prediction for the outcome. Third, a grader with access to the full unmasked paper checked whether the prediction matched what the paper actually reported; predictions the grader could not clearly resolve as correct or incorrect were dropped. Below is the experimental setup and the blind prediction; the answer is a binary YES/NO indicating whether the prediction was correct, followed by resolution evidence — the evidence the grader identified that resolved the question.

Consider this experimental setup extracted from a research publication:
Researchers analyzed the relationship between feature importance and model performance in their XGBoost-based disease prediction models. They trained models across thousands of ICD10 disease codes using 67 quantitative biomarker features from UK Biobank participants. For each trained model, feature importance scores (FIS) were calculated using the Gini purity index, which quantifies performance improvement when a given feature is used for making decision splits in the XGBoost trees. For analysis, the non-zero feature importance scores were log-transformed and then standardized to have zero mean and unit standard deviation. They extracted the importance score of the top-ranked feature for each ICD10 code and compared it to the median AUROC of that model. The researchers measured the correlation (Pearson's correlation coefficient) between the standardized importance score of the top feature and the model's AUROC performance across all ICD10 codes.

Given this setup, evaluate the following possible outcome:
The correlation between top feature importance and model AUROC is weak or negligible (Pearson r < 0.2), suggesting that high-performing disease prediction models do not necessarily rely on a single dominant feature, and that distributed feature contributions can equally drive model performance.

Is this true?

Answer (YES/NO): NO